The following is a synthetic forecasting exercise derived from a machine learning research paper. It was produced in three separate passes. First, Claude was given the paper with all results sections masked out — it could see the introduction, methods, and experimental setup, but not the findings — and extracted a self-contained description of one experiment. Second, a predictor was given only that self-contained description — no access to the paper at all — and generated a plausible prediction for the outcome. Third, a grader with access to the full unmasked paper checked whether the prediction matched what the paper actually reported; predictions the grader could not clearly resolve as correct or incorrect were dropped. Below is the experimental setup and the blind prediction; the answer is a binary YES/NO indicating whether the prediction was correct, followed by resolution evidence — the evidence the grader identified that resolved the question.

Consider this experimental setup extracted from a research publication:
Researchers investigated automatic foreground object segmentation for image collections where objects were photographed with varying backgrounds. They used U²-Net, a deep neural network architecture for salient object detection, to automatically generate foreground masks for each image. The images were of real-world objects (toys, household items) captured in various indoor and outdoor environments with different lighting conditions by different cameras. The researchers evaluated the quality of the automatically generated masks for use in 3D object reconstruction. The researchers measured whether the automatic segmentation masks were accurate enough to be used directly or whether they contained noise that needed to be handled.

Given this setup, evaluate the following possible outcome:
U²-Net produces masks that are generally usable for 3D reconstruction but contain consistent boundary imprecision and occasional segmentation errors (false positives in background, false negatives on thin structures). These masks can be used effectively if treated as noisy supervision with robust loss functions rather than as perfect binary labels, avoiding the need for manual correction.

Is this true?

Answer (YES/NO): YES